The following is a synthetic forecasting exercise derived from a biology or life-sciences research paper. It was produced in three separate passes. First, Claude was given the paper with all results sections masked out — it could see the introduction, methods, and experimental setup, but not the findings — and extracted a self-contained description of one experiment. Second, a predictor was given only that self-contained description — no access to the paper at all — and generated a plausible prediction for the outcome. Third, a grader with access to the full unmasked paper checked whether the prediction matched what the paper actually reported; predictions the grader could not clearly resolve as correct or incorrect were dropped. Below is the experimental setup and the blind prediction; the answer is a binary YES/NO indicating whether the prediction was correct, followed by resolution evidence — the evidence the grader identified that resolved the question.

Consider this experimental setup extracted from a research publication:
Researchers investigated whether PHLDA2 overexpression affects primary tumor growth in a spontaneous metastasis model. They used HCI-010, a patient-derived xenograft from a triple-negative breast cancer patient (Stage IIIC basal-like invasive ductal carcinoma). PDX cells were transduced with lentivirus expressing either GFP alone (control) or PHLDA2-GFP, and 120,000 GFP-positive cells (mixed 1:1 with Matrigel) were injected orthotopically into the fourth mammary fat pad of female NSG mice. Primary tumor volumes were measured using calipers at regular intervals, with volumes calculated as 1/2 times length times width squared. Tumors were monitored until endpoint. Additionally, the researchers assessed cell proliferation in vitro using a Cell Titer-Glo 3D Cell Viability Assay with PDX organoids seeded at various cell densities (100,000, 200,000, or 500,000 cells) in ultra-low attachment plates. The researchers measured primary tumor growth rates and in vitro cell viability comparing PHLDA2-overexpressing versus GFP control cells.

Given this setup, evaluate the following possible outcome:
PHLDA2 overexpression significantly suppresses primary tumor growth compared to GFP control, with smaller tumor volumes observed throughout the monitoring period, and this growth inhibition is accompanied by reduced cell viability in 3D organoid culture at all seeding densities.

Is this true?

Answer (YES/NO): NO